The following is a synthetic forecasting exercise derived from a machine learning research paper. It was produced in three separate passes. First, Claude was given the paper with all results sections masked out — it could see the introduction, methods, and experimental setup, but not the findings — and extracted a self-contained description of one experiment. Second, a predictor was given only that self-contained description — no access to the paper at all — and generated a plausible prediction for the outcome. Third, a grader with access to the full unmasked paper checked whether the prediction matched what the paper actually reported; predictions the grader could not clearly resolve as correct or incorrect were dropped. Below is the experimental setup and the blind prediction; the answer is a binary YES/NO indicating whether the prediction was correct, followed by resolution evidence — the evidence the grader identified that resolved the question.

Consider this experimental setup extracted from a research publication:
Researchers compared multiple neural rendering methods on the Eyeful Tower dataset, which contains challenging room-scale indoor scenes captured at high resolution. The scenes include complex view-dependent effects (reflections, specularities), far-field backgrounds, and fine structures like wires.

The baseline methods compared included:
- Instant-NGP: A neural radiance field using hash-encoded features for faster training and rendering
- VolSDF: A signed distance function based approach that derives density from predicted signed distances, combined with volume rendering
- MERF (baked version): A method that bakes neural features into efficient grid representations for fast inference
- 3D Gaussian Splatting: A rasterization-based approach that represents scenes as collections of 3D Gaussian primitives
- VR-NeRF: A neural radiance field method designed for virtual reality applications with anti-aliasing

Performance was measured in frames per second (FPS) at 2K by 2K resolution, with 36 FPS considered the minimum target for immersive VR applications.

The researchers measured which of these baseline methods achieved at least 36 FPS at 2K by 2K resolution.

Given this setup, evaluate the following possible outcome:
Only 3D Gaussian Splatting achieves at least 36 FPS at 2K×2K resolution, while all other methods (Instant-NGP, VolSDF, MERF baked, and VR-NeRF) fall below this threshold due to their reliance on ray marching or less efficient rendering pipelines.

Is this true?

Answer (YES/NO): NO